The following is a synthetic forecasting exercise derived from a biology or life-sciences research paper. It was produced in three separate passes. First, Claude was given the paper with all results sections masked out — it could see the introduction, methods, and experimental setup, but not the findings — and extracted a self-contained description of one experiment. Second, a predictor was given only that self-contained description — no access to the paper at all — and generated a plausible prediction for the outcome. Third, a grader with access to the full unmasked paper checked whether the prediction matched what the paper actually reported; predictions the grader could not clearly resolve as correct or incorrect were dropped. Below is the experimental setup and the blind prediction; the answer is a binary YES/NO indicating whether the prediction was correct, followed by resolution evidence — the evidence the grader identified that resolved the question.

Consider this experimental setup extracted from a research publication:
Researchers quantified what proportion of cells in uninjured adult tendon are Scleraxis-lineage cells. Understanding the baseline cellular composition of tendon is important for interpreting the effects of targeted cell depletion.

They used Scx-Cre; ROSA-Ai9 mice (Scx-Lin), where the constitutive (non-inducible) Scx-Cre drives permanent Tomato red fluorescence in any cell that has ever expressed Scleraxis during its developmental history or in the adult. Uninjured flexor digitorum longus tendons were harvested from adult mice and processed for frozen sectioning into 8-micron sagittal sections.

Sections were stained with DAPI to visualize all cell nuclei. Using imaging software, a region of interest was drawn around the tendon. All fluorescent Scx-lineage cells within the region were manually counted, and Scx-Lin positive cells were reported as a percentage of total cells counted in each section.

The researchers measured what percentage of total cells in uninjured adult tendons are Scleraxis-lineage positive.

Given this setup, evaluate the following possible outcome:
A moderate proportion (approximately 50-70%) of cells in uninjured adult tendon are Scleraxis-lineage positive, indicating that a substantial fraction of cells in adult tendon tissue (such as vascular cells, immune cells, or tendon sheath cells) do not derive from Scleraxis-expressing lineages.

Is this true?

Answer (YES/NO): NO